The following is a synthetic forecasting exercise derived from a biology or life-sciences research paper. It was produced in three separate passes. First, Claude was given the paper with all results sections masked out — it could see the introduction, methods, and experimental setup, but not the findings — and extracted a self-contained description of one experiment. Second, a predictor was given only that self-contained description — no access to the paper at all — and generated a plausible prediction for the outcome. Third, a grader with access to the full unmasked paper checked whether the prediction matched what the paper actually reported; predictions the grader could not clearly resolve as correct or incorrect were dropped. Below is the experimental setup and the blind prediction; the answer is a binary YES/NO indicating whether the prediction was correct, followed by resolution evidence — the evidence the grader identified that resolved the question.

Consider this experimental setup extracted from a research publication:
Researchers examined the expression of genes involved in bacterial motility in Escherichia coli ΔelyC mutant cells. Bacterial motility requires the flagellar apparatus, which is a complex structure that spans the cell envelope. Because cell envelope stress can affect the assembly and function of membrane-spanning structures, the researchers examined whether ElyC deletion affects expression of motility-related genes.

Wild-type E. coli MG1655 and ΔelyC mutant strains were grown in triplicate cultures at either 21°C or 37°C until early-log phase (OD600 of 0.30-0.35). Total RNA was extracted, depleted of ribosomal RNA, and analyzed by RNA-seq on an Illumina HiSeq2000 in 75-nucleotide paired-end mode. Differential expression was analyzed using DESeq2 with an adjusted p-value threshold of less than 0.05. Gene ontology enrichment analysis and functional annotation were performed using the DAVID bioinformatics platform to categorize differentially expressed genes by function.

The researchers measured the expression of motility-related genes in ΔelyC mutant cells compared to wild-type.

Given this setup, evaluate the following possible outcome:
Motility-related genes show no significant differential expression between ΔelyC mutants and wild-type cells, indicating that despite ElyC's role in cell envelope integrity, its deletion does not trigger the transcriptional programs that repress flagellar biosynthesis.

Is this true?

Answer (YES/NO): NO